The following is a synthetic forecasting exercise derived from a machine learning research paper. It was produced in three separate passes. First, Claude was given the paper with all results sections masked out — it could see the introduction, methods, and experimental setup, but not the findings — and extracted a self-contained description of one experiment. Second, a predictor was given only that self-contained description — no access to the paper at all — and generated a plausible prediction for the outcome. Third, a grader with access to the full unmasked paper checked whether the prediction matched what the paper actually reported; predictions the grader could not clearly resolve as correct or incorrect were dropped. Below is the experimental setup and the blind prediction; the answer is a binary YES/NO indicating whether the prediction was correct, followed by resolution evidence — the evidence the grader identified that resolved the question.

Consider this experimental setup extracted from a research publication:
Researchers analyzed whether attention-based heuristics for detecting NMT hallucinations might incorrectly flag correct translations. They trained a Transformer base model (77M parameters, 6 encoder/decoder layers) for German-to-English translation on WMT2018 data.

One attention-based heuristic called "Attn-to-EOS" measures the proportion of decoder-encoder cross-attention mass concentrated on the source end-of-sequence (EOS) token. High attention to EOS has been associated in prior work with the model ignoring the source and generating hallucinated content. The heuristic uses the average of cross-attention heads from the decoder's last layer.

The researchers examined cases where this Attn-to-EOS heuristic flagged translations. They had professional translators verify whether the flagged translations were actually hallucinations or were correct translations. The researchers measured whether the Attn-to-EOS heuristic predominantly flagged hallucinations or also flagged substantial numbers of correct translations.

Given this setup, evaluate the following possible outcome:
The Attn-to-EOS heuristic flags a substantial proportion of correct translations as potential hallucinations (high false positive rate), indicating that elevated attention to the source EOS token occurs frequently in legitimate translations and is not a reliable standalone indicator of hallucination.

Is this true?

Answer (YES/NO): YES